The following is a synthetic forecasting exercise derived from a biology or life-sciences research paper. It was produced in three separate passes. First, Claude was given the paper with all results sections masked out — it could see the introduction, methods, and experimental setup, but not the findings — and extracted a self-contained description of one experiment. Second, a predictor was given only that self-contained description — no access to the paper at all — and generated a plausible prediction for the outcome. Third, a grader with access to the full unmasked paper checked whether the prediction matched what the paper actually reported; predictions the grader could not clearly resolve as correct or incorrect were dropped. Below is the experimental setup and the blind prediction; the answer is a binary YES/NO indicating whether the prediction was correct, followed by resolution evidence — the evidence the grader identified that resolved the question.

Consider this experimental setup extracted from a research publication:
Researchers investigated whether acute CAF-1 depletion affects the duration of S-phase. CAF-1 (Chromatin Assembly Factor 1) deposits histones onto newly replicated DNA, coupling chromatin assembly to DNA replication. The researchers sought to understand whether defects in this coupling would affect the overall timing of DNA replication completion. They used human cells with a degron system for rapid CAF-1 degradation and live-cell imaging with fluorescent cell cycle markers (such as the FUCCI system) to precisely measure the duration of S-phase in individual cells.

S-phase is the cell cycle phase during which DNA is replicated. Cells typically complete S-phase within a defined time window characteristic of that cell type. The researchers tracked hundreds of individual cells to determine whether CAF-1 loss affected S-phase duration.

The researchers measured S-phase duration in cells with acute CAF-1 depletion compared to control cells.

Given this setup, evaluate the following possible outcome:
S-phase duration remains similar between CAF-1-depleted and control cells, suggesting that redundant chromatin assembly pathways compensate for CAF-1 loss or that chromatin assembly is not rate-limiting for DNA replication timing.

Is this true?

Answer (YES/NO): NO